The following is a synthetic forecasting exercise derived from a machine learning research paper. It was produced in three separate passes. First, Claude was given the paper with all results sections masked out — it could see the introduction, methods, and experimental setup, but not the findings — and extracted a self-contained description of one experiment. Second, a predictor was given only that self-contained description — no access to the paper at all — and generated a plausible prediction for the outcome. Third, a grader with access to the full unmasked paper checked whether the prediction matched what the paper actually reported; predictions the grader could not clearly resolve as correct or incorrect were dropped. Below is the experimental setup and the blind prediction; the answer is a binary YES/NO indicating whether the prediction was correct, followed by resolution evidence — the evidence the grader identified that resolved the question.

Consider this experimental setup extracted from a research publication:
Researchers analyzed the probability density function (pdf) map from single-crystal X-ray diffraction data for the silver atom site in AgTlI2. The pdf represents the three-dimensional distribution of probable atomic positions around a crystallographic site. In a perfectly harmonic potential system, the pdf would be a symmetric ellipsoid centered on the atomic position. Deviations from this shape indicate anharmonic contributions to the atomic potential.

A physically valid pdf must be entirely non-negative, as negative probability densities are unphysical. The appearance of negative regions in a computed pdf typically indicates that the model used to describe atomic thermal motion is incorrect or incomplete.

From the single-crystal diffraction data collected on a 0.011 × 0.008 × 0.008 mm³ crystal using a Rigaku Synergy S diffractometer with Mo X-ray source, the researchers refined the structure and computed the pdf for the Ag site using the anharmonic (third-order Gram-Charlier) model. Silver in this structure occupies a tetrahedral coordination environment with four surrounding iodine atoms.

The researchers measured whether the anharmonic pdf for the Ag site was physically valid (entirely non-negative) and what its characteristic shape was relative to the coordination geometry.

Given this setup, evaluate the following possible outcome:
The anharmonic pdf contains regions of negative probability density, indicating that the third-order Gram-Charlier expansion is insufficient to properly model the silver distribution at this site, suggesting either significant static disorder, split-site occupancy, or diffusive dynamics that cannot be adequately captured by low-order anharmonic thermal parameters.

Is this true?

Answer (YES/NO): NO